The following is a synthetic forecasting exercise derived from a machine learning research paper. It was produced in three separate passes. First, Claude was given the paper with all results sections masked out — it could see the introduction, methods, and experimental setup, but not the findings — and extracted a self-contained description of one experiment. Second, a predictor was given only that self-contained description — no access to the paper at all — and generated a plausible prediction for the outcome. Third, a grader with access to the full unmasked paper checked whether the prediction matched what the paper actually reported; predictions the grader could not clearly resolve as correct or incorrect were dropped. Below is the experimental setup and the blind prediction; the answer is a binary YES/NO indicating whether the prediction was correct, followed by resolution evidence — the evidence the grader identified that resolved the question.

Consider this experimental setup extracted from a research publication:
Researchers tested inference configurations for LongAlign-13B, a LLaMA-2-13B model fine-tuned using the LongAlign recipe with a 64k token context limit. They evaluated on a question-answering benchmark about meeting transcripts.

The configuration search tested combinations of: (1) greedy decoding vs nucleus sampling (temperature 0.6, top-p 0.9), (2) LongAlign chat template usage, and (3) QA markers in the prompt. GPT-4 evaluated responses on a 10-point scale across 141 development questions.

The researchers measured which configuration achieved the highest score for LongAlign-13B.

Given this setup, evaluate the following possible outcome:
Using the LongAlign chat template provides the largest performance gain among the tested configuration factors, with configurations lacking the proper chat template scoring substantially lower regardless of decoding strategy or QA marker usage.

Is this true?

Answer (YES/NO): NO